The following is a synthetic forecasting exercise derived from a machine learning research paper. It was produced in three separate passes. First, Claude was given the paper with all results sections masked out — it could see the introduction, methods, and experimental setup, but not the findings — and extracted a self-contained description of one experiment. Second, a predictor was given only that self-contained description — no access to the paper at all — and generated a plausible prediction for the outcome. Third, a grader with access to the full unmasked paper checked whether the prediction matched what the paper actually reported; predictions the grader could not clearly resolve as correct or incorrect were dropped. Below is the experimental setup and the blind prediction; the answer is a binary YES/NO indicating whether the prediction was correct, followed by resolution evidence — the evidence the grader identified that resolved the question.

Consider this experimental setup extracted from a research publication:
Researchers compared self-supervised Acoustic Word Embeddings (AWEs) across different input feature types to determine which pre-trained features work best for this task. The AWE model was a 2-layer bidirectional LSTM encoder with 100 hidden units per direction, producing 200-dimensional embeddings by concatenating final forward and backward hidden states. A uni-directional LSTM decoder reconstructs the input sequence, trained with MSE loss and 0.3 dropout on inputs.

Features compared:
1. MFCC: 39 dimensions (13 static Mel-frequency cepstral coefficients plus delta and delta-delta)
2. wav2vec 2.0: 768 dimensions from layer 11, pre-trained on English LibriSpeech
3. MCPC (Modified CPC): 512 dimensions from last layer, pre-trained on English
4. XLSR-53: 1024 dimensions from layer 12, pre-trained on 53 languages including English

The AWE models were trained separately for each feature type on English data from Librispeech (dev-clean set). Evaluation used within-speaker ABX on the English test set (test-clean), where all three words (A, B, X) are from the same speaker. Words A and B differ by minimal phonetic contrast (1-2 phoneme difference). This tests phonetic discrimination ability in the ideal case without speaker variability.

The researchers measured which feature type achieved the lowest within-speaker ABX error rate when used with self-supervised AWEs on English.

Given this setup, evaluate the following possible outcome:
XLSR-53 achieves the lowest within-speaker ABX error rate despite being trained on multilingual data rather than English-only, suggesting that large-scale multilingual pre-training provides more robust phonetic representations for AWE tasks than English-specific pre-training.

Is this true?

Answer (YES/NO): NO